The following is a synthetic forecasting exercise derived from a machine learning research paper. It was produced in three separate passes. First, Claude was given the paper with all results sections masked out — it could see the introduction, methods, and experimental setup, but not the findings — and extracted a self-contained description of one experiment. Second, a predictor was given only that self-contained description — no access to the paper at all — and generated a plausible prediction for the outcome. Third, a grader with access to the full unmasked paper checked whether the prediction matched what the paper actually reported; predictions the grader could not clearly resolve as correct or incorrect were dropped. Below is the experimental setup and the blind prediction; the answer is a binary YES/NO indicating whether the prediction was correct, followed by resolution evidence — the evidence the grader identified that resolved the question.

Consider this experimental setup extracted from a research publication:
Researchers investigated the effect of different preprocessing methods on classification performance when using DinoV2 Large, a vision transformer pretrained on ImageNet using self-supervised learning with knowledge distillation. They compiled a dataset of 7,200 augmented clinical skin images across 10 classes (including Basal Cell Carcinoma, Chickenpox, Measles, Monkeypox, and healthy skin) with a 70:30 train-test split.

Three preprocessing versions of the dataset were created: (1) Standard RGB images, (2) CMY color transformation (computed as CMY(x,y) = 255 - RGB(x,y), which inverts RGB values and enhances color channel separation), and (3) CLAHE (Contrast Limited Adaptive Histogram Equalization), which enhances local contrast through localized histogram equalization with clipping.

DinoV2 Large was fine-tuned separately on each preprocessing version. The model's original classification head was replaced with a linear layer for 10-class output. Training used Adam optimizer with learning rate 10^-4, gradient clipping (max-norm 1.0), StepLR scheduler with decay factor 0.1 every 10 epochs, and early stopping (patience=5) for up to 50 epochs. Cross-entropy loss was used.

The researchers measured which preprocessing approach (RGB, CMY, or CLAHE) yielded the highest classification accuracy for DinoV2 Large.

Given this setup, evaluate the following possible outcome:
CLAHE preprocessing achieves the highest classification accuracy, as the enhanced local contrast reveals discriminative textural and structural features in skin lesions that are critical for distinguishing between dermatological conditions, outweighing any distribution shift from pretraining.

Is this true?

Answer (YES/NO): NO